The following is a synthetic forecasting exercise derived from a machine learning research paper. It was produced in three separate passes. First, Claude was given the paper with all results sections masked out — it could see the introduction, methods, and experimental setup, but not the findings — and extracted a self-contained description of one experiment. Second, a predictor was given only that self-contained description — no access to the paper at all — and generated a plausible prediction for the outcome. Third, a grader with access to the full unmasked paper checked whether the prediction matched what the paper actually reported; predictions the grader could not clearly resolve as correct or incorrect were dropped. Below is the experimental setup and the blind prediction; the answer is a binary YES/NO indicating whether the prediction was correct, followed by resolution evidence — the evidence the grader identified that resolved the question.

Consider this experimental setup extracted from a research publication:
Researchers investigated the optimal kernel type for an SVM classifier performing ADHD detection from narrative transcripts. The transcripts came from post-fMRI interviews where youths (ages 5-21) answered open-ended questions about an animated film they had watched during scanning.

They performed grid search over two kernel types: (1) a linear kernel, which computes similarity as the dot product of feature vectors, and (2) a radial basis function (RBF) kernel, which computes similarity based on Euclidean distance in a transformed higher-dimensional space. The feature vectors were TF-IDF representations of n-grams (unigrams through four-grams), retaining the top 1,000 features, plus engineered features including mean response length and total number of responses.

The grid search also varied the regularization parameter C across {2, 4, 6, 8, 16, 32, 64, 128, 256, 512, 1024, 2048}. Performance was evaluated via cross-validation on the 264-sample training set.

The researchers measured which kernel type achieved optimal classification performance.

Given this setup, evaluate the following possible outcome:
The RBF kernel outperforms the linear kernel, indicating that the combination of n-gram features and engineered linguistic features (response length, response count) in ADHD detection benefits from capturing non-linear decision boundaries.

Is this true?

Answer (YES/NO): YES